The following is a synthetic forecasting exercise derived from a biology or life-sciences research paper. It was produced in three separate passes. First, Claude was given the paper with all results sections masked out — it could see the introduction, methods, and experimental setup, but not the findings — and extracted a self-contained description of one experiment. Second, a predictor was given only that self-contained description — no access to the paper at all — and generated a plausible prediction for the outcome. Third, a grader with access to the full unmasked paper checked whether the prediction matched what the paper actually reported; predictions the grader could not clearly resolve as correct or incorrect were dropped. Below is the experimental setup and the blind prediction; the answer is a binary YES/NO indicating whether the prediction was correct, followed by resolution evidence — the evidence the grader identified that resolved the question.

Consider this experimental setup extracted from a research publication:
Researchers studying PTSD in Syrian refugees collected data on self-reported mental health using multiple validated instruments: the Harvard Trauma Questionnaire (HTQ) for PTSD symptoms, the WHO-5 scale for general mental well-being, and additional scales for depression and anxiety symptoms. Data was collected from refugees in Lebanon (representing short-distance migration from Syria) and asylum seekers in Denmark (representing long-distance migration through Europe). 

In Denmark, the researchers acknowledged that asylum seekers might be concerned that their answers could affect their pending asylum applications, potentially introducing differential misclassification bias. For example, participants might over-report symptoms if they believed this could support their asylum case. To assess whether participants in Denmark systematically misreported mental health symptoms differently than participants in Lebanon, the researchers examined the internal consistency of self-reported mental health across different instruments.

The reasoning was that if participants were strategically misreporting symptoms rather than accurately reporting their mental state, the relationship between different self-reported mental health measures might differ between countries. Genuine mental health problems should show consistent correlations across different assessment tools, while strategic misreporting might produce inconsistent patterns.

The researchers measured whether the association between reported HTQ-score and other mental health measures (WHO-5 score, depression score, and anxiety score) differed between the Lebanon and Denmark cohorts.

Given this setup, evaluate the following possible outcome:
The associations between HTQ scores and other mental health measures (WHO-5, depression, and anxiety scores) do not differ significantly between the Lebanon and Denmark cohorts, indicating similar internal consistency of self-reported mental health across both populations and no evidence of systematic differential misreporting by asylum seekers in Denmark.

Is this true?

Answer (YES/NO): YES